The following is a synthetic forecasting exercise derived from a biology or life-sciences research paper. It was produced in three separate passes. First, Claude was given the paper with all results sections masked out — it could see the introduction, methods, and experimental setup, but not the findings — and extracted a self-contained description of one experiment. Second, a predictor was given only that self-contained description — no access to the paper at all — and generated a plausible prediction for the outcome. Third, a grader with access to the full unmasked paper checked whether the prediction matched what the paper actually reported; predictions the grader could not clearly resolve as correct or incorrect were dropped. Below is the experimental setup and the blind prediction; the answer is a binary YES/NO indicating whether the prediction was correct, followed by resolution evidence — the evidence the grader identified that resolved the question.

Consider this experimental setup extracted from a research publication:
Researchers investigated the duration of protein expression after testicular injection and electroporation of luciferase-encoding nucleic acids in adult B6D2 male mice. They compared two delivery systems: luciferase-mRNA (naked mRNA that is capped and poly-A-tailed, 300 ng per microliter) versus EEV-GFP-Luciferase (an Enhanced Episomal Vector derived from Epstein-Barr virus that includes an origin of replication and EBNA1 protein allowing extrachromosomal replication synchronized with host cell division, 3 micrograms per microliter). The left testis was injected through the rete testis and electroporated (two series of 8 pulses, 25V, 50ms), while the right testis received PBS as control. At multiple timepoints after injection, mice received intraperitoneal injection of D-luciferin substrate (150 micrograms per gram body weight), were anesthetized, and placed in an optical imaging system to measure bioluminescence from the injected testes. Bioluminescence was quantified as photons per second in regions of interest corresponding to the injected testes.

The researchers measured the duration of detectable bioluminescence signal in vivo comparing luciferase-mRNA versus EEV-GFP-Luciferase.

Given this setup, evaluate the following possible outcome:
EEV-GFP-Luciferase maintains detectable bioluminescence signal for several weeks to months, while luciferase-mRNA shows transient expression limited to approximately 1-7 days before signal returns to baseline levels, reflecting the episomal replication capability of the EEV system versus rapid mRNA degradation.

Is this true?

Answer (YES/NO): NO